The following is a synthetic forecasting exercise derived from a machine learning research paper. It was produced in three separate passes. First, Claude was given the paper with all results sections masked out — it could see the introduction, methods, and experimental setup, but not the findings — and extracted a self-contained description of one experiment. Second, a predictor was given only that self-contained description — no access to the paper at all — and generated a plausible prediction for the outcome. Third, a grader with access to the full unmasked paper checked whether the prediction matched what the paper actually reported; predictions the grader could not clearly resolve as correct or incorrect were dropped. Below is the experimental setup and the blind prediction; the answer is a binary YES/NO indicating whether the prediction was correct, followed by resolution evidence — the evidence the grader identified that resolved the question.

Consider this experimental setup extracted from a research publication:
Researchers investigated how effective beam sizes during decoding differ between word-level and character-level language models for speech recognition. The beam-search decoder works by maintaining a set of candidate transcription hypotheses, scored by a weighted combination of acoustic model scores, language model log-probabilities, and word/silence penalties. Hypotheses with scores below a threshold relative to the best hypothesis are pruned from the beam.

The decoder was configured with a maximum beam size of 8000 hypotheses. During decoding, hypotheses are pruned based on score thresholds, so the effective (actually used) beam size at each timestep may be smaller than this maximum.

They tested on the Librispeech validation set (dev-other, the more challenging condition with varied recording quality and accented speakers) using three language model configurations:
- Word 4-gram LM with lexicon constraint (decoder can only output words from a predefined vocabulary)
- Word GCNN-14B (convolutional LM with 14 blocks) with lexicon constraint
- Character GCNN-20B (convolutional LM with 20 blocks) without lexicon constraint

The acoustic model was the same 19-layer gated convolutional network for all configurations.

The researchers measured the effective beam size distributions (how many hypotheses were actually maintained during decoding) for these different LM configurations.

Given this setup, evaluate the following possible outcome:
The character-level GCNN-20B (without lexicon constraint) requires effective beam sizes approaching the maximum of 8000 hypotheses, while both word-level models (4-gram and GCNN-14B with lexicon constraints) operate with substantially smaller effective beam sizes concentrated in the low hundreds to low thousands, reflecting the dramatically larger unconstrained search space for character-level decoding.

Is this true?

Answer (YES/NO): NO